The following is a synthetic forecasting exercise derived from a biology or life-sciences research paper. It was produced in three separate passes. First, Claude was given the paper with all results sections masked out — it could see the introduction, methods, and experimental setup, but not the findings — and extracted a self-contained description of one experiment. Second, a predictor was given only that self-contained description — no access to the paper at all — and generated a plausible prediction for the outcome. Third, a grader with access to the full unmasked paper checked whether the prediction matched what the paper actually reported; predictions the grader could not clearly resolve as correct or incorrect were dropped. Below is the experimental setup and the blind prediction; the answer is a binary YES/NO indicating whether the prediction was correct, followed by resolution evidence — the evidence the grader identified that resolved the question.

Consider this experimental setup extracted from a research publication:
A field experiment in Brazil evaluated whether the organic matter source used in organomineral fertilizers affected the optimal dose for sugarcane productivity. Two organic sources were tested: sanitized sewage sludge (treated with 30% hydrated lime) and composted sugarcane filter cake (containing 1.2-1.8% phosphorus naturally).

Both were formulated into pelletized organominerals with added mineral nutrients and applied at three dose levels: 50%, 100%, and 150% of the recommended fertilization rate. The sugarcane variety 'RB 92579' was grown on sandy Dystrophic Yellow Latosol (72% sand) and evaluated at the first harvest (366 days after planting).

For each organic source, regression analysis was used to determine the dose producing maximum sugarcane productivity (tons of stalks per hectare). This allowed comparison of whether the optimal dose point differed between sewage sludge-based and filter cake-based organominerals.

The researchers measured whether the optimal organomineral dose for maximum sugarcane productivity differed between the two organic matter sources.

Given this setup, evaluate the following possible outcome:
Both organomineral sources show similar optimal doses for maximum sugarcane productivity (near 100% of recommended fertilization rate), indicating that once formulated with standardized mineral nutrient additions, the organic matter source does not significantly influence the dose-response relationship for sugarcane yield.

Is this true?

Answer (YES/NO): NO